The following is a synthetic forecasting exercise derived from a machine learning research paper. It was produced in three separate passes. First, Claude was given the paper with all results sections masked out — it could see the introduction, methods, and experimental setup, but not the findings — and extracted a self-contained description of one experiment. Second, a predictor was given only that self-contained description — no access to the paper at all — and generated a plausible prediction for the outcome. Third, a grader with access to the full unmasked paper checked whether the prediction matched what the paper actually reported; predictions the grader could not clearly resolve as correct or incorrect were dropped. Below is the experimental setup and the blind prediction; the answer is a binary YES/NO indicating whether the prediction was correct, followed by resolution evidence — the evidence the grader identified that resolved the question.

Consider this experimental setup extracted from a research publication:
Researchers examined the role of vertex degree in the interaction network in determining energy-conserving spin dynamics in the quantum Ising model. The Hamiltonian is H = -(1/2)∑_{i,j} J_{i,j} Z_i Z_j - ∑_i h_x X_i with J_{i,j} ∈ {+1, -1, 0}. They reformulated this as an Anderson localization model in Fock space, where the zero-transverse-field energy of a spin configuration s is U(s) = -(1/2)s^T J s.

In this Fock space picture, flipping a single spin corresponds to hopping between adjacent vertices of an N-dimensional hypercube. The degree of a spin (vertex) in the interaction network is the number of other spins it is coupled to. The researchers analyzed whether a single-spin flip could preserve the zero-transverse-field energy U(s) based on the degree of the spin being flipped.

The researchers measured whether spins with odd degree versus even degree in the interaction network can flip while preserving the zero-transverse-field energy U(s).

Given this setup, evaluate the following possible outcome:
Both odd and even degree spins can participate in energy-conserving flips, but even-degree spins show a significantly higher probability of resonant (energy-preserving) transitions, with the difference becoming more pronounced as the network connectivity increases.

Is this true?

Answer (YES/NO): NO